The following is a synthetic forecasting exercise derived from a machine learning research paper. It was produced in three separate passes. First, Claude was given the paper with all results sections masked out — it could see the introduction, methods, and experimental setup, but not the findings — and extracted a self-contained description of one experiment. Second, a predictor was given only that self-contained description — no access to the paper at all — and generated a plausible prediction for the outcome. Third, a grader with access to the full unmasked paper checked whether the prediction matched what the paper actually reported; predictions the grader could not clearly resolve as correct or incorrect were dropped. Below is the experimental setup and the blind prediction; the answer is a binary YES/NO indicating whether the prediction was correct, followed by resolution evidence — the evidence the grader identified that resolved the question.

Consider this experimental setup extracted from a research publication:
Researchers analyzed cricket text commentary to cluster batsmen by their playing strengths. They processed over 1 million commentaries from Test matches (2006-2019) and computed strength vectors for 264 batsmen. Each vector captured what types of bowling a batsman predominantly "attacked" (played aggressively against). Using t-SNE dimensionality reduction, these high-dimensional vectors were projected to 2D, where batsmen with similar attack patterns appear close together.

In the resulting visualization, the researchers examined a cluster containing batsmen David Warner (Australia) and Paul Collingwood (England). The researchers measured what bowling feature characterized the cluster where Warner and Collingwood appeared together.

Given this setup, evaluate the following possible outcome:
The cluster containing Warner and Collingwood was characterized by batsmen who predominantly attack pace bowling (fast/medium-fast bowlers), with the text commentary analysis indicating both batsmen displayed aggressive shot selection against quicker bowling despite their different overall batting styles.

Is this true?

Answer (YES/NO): NO